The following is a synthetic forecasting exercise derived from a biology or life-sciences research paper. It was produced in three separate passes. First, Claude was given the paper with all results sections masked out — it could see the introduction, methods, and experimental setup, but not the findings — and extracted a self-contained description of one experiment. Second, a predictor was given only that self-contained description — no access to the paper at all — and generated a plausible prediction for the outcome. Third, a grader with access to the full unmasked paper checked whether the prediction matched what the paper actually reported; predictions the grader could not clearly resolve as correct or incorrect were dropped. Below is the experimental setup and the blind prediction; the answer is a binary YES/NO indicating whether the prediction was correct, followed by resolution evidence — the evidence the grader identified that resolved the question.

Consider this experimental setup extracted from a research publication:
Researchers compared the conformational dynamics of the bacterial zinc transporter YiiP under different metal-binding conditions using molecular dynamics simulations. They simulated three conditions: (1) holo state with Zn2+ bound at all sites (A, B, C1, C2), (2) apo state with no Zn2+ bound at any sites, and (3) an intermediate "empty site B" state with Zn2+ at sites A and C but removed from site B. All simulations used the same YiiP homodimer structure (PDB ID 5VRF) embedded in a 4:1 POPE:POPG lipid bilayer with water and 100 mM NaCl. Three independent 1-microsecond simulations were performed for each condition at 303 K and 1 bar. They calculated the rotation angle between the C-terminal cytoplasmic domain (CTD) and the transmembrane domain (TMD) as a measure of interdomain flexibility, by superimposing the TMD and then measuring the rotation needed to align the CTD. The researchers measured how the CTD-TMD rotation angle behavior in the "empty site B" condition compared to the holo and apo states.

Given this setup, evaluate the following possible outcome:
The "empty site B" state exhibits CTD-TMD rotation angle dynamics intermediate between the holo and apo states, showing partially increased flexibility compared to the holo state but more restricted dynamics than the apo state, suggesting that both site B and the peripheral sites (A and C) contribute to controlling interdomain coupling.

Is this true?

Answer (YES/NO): NO